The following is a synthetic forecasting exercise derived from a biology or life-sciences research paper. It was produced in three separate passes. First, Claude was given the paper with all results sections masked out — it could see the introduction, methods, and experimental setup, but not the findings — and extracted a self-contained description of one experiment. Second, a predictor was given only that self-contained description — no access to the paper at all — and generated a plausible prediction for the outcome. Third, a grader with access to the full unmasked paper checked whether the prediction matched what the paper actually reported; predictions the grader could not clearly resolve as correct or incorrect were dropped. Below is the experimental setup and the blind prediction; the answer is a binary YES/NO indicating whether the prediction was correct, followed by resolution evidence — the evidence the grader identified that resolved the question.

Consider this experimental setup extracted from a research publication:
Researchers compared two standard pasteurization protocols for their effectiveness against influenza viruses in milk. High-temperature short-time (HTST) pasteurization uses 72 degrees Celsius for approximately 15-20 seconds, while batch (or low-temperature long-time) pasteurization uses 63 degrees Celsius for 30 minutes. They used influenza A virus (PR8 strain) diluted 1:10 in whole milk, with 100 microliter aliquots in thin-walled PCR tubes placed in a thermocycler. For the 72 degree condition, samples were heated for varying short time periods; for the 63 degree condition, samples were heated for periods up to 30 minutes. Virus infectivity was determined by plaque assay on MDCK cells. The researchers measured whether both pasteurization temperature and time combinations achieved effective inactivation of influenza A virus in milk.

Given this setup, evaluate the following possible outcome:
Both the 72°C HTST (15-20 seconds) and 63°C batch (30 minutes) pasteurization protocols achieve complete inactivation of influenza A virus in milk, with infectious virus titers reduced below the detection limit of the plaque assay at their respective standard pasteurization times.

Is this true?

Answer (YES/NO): YES